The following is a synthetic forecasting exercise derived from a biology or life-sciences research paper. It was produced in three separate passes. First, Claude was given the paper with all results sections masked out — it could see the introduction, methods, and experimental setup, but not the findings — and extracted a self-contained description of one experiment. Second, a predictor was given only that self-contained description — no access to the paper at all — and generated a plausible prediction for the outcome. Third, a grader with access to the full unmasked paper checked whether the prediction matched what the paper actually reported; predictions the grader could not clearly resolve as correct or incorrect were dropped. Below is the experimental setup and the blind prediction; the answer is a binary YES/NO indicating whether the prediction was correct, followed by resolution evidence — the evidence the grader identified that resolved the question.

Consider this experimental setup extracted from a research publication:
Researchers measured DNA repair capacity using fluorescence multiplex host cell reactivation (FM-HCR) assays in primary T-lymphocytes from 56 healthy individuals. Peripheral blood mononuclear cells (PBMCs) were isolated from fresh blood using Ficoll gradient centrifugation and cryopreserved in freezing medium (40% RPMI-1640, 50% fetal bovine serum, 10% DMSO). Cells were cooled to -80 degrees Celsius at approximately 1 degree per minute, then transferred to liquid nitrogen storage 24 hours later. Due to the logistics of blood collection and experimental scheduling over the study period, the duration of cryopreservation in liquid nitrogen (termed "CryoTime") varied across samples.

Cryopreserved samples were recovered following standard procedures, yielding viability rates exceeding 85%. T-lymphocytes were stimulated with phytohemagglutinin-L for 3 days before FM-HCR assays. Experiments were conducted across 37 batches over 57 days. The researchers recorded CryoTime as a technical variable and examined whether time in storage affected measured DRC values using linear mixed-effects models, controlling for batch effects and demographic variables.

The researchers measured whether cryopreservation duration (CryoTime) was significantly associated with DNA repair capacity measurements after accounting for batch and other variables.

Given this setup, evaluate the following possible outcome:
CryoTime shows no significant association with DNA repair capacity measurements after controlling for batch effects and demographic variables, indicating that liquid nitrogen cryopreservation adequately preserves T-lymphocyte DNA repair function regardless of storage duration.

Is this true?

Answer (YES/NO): YES